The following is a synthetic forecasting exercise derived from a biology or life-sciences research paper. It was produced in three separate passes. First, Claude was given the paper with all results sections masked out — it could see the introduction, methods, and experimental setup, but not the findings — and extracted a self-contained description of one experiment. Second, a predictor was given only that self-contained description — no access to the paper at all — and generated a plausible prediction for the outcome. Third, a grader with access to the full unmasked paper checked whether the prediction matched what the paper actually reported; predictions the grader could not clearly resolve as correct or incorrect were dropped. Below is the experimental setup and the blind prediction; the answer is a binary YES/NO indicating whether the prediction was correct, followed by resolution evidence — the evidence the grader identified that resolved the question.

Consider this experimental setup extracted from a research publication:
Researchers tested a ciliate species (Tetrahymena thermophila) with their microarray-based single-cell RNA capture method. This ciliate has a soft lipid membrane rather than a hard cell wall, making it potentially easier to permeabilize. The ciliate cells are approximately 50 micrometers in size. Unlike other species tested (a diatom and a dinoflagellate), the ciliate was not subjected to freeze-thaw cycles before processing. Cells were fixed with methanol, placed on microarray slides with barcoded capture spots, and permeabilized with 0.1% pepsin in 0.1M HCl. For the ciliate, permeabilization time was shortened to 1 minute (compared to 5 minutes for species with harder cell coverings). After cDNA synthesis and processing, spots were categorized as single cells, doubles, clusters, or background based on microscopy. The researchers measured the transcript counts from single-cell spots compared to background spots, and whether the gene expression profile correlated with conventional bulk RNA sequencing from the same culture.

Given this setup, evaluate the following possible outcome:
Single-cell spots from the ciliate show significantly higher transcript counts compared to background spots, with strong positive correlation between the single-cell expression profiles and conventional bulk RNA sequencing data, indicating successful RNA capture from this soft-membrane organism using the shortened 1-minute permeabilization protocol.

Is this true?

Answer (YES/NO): YES